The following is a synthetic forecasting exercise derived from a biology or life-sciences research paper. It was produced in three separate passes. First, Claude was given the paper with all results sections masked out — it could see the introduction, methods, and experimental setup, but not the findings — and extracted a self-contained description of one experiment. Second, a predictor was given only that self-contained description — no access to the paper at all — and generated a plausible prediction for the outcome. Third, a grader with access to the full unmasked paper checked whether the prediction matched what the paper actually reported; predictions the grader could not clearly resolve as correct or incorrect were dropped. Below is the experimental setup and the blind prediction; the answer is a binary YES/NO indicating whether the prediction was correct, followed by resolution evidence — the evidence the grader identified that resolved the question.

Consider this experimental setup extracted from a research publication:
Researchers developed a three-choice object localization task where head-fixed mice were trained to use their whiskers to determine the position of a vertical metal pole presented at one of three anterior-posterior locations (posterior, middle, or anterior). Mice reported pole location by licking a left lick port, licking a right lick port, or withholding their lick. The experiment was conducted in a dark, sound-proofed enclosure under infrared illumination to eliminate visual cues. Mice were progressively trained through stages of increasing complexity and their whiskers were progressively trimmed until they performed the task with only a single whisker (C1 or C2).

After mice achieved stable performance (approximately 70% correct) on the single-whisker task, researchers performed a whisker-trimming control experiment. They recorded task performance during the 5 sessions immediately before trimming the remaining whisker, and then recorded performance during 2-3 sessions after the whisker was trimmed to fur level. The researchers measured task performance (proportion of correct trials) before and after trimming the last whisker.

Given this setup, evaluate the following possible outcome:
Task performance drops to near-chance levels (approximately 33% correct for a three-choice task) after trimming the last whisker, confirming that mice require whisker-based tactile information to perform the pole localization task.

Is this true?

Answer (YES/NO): YES